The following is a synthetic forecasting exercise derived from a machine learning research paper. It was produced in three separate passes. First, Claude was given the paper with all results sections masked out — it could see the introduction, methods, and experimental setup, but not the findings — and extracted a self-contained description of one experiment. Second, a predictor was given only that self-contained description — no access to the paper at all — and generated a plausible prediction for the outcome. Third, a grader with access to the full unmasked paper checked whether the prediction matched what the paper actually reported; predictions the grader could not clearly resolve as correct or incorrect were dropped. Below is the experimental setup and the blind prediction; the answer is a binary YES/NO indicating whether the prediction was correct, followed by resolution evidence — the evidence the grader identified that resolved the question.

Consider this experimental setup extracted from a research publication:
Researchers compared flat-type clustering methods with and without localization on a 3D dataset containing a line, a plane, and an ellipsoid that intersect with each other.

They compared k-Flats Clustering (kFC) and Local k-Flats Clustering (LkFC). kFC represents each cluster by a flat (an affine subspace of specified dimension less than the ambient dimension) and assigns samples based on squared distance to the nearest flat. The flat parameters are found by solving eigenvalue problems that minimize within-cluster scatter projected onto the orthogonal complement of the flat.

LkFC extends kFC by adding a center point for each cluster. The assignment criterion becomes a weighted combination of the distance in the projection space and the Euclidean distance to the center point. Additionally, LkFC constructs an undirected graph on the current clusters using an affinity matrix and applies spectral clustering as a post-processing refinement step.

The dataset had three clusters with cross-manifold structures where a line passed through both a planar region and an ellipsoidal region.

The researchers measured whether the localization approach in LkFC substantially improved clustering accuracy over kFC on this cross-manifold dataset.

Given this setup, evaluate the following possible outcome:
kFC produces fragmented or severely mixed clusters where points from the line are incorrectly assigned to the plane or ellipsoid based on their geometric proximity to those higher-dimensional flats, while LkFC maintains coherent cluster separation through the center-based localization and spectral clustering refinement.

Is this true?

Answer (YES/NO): NO